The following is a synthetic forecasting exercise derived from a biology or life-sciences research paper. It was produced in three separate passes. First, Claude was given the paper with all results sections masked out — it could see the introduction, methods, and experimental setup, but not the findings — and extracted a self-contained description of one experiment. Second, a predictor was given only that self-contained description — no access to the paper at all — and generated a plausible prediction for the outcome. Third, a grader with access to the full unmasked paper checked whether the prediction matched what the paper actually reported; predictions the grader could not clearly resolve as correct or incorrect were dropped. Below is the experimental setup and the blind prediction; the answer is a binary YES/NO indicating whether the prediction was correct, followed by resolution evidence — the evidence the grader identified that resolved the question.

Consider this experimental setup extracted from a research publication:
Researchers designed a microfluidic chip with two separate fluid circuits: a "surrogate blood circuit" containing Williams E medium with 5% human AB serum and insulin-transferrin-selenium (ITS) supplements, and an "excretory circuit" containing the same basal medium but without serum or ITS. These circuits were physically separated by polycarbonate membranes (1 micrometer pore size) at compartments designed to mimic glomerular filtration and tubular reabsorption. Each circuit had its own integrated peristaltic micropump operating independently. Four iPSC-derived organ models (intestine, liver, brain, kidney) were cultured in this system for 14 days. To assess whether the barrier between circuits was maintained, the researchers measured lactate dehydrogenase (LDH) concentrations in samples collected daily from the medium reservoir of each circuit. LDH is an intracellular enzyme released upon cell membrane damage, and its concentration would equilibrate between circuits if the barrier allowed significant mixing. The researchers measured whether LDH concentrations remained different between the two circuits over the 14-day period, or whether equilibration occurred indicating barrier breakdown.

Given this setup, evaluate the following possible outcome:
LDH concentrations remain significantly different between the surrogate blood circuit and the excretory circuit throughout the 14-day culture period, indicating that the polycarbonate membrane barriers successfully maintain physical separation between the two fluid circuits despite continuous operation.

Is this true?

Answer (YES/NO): YES